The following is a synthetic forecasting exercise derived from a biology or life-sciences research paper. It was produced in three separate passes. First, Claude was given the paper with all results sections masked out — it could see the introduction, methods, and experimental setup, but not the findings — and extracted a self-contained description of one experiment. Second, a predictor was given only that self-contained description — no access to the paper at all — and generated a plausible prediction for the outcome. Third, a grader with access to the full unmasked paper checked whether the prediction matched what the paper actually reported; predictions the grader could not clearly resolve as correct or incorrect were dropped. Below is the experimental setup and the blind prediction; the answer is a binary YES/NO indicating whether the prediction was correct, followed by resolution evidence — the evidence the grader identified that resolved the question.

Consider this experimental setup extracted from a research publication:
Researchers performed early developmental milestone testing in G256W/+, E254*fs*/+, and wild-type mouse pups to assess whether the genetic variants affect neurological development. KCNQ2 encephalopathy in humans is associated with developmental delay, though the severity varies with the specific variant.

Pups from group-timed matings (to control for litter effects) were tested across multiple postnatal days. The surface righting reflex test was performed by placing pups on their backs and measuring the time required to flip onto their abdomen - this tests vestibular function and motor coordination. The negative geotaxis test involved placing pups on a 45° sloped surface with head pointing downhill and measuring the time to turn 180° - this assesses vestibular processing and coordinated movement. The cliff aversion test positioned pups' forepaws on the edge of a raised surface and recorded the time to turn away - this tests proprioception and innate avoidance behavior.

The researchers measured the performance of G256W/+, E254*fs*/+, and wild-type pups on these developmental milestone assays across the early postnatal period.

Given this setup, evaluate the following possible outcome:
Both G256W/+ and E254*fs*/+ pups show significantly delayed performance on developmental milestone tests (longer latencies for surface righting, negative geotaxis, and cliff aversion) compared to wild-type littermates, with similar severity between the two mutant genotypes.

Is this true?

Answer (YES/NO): NO